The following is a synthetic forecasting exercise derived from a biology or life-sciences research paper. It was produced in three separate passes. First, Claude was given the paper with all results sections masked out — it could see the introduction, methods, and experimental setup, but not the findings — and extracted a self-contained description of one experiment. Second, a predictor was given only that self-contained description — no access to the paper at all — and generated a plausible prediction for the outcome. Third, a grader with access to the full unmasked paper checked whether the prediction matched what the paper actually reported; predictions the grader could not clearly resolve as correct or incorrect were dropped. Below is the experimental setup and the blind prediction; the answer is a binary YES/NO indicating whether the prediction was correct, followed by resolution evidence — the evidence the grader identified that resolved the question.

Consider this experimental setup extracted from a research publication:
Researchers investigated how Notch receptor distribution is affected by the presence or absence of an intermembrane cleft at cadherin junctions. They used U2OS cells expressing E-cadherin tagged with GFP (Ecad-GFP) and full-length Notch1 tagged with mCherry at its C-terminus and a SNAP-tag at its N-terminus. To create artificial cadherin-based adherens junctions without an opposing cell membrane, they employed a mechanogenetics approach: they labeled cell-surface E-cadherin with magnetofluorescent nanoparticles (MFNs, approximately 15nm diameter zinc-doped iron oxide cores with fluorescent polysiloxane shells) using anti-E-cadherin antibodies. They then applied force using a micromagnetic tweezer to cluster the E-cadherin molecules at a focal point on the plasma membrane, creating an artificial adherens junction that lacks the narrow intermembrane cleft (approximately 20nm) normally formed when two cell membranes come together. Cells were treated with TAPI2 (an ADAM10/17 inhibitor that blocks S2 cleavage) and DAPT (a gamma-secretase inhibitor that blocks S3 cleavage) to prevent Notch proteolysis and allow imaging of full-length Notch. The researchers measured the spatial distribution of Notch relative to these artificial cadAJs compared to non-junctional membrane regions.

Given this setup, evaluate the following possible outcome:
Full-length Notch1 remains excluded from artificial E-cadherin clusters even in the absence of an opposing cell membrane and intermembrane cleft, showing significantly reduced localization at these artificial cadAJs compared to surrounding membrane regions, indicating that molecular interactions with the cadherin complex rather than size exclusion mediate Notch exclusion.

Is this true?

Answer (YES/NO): NO